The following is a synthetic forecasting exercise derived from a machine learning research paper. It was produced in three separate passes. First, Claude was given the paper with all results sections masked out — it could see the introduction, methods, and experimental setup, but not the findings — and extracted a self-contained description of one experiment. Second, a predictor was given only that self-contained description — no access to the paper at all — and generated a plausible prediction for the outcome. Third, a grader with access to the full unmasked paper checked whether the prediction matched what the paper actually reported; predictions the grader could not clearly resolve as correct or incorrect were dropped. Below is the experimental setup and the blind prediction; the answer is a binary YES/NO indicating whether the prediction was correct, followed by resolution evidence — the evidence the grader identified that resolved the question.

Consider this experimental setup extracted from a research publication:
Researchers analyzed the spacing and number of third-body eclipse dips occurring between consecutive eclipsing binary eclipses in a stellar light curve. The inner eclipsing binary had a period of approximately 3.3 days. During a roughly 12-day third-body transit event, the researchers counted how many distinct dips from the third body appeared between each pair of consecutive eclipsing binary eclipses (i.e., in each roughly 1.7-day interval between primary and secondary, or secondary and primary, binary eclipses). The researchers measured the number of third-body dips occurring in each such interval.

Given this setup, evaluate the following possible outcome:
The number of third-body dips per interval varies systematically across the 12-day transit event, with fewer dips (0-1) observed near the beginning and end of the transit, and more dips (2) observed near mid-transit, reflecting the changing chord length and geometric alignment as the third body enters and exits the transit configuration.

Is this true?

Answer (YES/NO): NO